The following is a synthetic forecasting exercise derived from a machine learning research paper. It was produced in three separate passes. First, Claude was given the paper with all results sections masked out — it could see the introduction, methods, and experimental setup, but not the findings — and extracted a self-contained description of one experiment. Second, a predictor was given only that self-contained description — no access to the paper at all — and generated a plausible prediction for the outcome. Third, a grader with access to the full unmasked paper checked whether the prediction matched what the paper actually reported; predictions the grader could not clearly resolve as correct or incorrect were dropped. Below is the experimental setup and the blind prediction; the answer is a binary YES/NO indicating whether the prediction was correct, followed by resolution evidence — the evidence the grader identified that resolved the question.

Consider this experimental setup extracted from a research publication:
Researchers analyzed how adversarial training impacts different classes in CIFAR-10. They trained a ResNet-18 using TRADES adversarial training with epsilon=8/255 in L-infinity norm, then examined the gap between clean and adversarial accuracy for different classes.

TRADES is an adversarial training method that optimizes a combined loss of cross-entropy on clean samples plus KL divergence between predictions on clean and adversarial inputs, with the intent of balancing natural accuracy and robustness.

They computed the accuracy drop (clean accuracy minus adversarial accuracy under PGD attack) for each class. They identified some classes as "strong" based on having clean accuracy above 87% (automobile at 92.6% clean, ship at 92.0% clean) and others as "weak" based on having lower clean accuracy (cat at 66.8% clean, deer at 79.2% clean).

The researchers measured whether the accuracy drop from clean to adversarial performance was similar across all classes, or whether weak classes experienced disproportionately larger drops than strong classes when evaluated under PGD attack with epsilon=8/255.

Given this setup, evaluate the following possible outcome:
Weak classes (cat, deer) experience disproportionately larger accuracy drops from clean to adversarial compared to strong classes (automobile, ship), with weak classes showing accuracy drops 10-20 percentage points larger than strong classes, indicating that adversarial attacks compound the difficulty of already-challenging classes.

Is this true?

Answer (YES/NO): NO